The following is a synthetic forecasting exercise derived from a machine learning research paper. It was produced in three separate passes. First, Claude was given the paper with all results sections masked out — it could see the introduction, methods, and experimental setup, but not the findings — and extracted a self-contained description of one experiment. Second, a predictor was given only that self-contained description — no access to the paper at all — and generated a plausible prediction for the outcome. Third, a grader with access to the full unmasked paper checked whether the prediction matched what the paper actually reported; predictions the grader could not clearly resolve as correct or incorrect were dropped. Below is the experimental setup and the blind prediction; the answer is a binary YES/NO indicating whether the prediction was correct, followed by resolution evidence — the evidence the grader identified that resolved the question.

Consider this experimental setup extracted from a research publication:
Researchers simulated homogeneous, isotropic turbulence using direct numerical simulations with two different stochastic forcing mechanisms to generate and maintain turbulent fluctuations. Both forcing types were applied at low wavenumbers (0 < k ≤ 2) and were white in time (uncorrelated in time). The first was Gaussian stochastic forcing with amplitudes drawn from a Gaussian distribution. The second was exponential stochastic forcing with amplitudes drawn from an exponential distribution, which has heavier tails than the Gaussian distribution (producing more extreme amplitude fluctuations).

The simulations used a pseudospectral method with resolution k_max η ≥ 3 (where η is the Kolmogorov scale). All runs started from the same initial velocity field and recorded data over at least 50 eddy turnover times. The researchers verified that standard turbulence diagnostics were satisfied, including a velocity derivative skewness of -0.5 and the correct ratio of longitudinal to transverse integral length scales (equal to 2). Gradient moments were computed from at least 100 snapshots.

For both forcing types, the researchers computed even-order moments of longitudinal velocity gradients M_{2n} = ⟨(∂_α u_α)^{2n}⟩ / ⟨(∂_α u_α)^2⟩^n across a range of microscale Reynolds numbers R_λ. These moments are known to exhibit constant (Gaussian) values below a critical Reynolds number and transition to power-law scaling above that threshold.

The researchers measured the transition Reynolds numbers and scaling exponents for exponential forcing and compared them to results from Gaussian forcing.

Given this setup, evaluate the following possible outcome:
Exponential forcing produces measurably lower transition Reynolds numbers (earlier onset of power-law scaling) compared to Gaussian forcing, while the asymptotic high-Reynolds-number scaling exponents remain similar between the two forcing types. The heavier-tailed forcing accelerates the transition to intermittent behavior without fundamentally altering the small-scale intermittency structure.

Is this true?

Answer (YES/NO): NO